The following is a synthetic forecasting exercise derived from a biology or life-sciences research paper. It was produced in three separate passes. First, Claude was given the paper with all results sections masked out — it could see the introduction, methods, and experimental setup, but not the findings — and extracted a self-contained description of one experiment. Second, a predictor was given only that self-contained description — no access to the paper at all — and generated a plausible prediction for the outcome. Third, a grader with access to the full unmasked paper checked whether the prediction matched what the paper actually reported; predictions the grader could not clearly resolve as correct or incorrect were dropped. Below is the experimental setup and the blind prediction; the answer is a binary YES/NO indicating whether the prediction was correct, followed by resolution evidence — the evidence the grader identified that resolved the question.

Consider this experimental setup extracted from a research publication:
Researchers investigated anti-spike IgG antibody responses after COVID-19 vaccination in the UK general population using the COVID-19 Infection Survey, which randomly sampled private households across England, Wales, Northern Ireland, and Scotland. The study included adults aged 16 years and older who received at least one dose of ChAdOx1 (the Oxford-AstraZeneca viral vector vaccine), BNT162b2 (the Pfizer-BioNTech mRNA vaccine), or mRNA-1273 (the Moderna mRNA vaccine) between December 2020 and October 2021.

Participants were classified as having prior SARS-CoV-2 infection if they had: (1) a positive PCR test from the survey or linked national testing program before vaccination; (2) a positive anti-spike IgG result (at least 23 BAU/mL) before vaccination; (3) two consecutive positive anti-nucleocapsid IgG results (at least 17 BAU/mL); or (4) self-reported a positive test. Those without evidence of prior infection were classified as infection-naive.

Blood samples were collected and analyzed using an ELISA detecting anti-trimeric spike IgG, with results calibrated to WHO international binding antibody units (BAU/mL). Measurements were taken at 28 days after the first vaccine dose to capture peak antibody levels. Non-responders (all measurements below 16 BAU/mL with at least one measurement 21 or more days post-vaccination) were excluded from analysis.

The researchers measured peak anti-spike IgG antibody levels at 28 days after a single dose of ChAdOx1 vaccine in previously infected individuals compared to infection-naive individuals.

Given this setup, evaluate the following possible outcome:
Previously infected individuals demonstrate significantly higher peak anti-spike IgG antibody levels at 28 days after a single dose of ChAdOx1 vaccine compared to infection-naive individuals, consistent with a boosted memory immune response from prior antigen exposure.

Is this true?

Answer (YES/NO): YES